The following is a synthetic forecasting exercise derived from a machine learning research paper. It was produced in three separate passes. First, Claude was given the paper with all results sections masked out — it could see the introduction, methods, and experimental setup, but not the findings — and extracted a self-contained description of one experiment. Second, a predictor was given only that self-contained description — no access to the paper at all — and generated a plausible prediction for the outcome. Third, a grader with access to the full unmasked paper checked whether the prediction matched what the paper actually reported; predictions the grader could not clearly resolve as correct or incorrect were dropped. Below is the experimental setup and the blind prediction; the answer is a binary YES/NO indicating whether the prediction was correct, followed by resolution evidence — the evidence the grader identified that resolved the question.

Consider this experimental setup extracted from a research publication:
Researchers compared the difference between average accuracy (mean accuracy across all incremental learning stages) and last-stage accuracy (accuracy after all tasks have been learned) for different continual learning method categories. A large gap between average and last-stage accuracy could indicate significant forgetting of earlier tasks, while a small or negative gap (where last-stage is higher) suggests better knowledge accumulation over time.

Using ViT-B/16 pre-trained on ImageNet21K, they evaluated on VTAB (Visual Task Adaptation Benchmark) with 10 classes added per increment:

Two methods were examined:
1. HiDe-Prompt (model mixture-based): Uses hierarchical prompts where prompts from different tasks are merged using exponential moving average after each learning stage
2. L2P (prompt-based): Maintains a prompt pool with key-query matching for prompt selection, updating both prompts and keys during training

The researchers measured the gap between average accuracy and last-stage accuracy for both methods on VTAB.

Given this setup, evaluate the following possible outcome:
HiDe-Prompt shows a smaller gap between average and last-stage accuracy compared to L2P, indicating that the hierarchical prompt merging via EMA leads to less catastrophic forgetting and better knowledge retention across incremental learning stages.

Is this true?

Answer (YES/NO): NO